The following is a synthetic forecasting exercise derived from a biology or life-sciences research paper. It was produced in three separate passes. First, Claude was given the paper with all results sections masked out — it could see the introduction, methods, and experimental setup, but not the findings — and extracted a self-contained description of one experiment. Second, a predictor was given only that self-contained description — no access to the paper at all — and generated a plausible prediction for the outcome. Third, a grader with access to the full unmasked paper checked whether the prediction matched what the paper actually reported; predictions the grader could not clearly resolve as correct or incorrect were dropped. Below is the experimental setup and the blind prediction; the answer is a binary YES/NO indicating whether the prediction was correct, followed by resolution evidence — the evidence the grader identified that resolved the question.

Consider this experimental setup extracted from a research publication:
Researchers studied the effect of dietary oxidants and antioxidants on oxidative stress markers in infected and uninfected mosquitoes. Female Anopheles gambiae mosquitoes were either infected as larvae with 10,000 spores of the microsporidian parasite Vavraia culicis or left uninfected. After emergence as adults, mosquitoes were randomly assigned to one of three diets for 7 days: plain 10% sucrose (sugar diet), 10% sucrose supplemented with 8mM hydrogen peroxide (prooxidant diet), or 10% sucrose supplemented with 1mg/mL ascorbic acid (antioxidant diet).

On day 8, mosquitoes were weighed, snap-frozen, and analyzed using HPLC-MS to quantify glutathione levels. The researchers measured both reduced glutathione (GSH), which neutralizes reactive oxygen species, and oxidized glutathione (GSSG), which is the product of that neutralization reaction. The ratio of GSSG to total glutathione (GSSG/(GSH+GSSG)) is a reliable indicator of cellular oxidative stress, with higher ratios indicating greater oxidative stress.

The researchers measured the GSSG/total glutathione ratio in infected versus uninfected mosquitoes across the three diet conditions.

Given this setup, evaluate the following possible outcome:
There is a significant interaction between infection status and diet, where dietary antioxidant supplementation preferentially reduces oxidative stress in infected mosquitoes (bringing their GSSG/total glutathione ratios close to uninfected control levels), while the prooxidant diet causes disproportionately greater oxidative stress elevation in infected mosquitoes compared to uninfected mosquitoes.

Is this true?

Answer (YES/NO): NO